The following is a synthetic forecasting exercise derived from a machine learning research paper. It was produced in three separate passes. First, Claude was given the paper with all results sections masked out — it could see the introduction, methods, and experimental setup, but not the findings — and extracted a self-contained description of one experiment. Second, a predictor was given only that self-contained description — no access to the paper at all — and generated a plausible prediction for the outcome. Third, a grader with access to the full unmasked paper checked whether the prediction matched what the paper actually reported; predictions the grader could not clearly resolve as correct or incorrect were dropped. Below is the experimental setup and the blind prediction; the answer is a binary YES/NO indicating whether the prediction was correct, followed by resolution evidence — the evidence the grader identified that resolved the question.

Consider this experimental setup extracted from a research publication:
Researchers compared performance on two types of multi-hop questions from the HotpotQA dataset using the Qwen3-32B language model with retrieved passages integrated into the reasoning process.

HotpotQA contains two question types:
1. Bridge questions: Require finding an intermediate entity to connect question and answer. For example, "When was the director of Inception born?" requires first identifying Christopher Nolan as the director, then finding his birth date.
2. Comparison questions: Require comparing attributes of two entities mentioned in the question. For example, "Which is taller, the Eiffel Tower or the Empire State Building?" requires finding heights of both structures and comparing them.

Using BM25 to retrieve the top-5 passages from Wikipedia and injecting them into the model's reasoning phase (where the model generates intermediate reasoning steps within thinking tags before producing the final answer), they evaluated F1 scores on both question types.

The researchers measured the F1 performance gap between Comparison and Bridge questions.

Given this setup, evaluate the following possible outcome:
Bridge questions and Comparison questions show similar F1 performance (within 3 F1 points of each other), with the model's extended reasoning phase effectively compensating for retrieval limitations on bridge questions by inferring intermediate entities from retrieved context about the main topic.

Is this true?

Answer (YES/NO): NO